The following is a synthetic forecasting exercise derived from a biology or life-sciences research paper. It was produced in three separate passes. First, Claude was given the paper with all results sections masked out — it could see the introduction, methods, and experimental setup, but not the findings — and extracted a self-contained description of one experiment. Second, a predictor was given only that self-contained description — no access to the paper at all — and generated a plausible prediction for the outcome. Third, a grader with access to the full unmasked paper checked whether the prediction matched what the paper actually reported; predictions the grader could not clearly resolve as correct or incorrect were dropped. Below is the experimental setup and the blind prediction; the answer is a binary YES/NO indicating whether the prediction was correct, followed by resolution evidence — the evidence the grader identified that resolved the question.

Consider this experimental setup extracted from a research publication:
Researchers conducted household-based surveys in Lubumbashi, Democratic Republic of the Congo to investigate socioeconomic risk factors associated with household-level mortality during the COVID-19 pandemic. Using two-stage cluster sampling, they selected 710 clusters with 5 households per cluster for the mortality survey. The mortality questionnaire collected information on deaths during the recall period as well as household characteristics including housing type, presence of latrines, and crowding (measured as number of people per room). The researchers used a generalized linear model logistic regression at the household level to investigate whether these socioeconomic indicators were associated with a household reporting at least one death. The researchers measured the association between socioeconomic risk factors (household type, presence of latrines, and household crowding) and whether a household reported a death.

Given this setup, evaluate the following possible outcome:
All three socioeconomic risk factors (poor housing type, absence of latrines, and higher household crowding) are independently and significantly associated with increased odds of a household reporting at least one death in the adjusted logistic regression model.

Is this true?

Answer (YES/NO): NO